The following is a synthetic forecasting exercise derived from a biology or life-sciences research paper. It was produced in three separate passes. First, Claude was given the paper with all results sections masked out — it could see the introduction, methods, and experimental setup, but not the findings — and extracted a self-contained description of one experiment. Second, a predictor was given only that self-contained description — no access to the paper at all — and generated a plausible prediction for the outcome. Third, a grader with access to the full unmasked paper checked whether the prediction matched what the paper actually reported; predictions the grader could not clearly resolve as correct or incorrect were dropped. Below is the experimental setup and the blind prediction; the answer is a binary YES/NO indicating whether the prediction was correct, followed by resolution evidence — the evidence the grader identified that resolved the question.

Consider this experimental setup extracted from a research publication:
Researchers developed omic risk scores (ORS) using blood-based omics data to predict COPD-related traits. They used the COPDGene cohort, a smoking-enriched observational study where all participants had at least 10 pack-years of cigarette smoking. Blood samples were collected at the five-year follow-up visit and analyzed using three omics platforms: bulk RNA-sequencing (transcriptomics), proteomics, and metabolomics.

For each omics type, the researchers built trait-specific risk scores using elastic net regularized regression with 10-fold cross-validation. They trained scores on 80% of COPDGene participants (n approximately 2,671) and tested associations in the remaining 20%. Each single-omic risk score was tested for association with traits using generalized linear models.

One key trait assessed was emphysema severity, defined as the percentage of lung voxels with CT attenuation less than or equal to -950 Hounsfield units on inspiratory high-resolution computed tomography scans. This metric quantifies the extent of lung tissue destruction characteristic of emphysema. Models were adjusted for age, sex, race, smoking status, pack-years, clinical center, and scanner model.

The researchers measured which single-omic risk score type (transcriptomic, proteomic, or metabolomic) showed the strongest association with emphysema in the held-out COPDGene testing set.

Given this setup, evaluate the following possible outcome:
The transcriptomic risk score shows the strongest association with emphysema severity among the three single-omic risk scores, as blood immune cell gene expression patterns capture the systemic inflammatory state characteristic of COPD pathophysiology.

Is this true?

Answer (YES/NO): NO